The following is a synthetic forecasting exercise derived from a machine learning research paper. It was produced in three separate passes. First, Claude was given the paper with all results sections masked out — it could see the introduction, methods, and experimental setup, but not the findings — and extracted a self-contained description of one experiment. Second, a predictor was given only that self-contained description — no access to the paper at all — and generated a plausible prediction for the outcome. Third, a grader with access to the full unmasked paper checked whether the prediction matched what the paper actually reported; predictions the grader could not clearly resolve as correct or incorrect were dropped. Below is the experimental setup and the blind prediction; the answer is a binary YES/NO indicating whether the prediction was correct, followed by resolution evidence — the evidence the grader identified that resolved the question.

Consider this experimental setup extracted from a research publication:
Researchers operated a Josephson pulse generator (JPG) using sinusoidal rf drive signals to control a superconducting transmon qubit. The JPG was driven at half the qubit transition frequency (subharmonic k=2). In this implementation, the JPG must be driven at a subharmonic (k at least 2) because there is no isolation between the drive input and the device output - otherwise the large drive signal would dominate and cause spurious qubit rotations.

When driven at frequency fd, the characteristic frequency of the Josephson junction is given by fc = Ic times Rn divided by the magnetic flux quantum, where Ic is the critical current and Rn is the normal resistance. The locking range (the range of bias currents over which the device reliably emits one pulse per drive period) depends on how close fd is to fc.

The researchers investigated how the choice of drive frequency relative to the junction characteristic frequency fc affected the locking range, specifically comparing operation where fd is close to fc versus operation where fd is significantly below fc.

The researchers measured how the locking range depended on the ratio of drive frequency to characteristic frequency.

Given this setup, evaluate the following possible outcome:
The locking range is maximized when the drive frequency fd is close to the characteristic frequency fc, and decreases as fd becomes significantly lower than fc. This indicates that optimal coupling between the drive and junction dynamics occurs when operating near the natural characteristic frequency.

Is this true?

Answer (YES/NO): YES